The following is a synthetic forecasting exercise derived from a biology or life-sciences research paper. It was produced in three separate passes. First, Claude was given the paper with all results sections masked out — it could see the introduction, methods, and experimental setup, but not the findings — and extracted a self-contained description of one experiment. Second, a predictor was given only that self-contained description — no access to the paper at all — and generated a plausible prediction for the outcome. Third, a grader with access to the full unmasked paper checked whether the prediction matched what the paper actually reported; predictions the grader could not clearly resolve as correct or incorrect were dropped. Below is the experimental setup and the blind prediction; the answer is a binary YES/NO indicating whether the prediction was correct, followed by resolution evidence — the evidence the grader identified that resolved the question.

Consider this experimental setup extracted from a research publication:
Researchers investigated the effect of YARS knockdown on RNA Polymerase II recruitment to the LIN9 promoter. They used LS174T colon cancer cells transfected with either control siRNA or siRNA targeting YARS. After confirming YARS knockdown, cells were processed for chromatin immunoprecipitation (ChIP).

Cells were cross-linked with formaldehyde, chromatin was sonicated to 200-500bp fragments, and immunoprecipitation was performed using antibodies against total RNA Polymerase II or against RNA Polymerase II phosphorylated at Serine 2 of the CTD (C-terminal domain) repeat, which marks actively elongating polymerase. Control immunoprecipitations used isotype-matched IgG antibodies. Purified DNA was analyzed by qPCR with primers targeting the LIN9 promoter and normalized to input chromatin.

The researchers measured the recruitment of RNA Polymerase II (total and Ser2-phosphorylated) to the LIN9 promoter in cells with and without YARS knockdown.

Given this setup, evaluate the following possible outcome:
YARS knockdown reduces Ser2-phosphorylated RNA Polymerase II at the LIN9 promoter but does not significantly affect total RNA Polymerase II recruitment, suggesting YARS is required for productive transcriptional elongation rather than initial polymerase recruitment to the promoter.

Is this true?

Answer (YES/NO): NO